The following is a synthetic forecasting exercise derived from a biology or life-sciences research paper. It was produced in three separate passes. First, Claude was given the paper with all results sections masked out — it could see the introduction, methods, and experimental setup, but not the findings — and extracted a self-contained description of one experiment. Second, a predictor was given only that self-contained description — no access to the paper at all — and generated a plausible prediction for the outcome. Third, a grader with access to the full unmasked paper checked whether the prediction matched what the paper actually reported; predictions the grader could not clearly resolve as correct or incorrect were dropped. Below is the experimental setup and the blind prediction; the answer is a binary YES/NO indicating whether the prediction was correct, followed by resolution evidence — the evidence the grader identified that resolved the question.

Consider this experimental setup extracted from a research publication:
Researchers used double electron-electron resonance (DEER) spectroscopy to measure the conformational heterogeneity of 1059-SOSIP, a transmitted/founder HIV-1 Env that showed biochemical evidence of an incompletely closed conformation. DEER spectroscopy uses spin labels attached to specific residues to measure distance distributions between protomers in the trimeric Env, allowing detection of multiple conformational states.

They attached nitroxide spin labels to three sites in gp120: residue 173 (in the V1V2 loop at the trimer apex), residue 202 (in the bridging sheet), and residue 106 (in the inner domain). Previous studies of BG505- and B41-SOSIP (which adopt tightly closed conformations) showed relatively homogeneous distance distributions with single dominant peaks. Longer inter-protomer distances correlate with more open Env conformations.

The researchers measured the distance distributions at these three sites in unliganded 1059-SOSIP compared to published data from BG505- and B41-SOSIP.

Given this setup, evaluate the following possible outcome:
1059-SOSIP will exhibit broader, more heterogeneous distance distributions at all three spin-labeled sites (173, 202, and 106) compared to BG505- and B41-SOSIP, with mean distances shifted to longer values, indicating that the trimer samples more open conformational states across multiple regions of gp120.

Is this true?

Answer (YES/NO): YES